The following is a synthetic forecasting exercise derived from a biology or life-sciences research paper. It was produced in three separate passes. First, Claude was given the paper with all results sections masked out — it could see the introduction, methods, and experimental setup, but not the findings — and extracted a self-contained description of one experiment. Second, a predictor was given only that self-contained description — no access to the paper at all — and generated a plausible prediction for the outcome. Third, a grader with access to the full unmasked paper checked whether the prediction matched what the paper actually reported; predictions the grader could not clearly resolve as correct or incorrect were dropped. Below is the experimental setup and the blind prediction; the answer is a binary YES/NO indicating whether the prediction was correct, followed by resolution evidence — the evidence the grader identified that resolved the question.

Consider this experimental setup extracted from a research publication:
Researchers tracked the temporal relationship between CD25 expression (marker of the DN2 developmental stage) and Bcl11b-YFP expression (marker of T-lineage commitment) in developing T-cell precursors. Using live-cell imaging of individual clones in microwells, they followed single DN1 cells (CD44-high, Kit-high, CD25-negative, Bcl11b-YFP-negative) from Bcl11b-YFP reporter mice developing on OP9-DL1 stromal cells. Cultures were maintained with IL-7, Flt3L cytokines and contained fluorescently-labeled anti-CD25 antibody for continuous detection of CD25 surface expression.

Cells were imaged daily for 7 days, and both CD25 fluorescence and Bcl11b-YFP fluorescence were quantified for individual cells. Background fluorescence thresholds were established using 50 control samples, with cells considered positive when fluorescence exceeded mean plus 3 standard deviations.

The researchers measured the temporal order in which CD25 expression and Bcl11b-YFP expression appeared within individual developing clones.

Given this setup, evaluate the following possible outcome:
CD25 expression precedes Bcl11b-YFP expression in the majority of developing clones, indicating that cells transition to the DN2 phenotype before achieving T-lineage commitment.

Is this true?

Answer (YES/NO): YES